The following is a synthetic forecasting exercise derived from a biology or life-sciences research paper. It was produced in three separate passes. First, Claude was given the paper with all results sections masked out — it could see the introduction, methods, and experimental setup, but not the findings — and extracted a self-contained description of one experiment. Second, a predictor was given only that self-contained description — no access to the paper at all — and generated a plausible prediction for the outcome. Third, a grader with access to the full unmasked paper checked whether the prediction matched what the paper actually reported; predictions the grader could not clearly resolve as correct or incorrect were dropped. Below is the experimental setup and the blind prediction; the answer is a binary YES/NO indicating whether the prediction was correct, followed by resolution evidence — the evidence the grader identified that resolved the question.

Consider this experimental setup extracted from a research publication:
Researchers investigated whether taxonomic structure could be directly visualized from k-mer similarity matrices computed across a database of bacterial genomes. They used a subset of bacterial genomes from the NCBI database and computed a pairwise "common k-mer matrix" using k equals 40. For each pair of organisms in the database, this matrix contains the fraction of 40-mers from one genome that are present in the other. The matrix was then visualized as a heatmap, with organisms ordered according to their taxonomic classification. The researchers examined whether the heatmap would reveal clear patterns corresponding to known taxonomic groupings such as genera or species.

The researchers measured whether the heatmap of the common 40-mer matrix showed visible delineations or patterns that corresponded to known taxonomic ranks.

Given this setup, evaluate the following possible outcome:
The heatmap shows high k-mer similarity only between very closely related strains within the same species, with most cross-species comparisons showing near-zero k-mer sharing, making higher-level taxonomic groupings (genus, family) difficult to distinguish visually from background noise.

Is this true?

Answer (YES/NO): NO